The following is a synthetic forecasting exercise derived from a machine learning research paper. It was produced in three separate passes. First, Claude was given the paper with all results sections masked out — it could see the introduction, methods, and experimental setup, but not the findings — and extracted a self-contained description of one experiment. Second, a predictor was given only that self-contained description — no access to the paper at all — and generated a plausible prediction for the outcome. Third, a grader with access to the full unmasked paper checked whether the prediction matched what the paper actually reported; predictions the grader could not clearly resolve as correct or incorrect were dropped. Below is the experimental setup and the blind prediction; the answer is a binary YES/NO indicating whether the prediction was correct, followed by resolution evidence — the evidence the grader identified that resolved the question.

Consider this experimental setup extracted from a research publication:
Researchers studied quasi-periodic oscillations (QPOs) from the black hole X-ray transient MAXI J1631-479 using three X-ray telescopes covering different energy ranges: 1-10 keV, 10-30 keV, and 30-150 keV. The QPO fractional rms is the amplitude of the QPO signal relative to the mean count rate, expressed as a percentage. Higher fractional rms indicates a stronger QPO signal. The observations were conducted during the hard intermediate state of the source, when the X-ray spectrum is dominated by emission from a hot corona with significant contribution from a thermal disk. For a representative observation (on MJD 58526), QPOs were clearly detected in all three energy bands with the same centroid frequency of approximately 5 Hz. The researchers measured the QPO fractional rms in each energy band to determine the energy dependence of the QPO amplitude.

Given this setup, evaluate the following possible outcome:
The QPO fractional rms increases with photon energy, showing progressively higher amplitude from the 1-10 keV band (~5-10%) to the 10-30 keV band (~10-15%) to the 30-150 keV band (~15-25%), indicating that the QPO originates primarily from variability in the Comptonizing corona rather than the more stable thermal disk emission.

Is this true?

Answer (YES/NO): NO